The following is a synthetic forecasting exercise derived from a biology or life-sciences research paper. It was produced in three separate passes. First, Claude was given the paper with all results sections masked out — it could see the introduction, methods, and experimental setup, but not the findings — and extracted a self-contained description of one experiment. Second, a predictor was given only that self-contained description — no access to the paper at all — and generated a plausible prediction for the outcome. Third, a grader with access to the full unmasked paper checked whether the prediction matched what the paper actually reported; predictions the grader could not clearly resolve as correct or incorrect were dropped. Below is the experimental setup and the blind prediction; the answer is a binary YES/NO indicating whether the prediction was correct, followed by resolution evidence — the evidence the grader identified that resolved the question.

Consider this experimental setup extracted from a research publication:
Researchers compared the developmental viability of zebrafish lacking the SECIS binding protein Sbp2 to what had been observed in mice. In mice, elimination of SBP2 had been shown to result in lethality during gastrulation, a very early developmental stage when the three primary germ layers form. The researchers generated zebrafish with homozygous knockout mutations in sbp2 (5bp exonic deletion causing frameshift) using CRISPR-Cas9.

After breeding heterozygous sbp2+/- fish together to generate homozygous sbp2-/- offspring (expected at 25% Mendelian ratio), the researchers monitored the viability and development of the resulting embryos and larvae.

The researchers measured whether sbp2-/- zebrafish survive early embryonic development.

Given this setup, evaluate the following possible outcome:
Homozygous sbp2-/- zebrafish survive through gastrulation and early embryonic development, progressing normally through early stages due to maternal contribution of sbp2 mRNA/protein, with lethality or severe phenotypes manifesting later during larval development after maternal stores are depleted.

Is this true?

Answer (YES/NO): NO